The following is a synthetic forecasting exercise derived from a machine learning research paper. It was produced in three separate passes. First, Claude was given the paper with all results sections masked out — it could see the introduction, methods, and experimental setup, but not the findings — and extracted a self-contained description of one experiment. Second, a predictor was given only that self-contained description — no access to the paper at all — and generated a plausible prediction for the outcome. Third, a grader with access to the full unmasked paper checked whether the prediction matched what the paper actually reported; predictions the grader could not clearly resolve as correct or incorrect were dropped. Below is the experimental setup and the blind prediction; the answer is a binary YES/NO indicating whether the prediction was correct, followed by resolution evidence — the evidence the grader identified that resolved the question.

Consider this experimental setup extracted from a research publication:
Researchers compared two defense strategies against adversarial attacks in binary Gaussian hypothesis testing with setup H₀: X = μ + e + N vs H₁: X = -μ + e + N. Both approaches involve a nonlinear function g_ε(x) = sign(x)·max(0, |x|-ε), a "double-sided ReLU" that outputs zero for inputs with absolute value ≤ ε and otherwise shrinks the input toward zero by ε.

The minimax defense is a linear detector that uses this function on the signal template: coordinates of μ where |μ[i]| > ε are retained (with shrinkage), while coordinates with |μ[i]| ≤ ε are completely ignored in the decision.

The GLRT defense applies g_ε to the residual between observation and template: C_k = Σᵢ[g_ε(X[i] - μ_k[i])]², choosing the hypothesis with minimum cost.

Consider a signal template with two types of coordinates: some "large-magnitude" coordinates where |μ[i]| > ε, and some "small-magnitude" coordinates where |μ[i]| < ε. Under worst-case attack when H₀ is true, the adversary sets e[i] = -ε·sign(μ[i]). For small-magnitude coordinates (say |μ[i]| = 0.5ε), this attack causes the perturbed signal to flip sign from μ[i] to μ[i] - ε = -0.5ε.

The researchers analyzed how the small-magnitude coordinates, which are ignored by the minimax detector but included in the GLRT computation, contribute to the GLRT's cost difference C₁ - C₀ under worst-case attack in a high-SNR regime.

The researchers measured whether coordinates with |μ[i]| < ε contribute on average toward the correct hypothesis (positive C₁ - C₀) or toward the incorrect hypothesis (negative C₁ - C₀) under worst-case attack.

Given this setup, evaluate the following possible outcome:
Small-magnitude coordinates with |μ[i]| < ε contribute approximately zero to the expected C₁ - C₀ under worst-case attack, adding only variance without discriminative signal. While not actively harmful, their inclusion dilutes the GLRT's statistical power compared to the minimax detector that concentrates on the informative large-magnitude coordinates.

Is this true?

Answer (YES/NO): NO